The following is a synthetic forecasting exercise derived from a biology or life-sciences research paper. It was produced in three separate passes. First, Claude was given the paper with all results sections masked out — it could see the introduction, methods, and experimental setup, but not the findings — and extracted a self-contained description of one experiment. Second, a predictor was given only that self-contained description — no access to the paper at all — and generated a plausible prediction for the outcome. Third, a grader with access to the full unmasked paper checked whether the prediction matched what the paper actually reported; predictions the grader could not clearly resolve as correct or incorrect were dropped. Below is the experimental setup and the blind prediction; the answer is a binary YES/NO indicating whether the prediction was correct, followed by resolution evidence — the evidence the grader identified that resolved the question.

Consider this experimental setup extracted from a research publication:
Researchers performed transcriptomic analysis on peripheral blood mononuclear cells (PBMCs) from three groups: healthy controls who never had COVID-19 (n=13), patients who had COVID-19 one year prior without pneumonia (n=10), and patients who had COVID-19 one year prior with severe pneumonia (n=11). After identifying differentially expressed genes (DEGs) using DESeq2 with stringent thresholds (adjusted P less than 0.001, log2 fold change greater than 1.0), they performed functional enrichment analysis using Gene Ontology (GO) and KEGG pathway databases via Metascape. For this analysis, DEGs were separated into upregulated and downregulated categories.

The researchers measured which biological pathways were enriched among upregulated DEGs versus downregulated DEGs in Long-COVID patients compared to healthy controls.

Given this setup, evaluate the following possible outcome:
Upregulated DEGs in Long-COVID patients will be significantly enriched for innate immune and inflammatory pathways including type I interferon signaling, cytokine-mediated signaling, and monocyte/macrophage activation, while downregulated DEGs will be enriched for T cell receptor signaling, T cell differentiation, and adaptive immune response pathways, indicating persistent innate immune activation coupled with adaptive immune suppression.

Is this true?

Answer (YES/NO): NO